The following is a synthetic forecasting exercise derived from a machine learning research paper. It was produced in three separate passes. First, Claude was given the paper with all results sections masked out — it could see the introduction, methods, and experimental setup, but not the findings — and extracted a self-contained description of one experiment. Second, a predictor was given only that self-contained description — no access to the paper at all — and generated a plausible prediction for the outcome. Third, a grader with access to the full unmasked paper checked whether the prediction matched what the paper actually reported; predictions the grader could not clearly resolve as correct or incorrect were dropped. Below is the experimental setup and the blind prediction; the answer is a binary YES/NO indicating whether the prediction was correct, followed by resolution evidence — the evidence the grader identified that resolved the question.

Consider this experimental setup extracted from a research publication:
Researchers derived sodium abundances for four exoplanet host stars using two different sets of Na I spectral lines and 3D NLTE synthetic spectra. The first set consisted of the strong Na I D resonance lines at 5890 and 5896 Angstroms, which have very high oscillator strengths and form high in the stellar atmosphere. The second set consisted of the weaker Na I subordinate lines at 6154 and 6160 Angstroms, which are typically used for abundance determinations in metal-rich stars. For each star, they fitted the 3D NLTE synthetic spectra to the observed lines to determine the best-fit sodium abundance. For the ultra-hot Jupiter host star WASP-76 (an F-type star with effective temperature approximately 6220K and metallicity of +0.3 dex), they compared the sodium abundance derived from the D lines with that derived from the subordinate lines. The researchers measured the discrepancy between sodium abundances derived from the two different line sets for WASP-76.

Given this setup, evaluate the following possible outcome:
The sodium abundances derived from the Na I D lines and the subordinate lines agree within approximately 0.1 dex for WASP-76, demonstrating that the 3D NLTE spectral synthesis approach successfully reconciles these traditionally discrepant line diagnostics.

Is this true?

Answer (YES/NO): YES